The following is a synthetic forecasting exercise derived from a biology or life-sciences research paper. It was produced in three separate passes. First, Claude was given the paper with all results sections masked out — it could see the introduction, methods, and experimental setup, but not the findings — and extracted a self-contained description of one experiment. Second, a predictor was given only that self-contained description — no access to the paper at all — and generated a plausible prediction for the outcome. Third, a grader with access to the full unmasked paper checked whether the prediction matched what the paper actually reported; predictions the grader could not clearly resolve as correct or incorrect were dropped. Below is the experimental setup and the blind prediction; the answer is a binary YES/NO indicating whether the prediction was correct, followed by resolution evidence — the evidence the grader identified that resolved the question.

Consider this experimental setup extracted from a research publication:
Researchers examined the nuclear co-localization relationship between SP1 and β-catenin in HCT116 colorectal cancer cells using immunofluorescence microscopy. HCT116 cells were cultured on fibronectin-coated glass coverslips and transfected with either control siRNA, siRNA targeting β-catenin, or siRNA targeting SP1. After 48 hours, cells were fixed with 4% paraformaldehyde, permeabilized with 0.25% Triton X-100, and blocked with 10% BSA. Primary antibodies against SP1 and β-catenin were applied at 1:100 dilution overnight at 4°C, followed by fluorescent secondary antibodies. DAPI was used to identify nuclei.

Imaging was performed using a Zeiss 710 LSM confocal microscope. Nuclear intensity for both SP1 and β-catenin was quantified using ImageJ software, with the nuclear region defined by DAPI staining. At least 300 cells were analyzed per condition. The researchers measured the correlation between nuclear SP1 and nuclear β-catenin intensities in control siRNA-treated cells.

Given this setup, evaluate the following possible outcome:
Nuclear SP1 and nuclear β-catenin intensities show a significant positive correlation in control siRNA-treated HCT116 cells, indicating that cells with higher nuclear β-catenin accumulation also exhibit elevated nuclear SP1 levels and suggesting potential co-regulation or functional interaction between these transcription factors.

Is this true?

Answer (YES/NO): YES